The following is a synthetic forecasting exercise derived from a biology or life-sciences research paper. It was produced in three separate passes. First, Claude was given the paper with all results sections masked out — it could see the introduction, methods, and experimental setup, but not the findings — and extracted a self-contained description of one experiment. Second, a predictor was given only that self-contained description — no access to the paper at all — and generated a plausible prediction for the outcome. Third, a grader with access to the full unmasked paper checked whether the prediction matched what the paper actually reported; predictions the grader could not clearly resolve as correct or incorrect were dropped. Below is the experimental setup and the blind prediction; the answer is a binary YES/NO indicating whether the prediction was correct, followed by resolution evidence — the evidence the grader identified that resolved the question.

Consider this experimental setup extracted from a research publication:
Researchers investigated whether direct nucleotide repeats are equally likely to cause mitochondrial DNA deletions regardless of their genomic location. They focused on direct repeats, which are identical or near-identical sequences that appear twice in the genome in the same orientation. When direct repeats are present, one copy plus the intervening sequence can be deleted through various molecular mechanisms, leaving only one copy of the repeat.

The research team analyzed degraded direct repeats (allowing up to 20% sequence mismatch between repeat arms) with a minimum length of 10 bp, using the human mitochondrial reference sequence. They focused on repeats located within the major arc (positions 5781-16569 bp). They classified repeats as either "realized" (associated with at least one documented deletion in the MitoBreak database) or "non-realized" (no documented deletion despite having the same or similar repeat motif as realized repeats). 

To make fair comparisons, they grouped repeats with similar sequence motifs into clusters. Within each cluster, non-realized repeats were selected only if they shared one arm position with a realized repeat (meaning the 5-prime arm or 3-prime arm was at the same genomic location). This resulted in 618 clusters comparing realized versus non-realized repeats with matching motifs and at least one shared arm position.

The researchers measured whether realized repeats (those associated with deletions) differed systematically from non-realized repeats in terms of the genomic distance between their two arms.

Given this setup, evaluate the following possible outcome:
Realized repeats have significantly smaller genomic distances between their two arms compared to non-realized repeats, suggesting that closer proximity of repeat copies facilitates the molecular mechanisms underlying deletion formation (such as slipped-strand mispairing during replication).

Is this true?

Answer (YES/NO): NO